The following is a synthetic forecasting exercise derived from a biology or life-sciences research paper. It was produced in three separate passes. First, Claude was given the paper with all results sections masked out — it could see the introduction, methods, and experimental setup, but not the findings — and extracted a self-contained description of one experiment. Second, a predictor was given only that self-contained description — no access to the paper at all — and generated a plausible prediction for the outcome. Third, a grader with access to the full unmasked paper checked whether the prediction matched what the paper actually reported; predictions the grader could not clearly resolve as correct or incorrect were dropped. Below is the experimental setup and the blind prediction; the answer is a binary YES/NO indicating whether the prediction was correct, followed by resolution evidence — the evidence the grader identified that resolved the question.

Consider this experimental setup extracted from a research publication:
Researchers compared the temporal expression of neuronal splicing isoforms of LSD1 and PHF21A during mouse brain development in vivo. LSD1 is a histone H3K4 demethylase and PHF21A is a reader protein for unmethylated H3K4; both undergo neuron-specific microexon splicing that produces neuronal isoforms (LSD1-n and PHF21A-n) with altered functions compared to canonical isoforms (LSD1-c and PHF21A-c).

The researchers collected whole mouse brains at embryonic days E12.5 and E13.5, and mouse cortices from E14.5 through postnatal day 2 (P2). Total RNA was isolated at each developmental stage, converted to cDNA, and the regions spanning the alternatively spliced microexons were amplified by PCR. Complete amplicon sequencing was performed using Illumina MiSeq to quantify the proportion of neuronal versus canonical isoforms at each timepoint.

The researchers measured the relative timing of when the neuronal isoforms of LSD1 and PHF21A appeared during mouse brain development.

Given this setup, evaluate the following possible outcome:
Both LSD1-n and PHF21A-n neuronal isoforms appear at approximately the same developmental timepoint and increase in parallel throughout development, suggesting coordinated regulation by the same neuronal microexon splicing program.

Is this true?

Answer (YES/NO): NO